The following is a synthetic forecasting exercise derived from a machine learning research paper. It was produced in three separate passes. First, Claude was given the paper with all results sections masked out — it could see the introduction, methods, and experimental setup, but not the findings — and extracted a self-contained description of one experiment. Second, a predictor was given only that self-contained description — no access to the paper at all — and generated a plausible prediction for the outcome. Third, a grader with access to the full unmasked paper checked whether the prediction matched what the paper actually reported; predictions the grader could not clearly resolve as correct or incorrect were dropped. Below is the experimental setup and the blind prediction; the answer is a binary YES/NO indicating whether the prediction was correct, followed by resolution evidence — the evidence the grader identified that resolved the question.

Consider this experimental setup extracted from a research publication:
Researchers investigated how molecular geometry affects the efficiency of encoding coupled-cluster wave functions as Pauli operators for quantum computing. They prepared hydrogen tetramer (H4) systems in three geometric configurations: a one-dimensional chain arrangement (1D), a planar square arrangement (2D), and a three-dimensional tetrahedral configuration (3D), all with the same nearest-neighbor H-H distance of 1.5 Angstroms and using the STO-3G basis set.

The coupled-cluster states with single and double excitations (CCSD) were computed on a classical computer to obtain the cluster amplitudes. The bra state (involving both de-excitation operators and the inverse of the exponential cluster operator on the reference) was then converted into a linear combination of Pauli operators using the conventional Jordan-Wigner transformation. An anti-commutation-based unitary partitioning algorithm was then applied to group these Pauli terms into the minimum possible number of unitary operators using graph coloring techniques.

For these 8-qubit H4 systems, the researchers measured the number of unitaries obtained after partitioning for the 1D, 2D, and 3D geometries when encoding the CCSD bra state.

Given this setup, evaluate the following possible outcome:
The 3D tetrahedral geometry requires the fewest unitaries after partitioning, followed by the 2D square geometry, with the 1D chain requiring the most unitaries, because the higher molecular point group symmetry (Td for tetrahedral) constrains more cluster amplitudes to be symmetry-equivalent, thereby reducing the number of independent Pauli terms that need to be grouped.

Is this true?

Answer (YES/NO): YES